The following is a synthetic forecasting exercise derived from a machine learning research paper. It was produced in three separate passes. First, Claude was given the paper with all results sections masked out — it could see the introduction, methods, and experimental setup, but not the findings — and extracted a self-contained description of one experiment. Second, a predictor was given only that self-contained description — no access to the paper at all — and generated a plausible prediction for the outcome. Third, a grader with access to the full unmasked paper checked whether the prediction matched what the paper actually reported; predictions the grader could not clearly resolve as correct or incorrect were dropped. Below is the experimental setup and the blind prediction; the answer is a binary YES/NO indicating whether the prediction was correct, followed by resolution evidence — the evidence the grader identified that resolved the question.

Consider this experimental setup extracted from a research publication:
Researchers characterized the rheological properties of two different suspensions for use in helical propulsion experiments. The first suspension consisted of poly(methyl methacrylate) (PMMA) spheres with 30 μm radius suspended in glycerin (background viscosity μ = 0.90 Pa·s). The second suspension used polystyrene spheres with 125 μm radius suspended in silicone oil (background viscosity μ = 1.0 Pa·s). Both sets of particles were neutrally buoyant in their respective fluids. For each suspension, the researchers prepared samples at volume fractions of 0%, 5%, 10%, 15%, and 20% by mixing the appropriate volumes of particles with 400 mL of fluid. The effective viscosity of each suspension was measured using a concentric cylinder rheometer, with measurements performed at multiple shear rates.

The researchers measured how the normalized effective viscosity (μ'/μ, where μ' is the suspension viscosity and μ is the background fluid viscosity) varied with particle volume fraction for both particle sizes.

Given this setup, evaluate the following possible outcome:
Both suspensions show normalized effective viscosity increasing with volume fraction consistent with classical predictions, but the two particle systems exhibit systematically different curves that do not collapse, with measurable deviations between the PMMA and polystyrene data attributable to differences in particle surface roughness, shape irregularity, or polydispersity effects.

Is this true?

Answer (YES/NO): NO